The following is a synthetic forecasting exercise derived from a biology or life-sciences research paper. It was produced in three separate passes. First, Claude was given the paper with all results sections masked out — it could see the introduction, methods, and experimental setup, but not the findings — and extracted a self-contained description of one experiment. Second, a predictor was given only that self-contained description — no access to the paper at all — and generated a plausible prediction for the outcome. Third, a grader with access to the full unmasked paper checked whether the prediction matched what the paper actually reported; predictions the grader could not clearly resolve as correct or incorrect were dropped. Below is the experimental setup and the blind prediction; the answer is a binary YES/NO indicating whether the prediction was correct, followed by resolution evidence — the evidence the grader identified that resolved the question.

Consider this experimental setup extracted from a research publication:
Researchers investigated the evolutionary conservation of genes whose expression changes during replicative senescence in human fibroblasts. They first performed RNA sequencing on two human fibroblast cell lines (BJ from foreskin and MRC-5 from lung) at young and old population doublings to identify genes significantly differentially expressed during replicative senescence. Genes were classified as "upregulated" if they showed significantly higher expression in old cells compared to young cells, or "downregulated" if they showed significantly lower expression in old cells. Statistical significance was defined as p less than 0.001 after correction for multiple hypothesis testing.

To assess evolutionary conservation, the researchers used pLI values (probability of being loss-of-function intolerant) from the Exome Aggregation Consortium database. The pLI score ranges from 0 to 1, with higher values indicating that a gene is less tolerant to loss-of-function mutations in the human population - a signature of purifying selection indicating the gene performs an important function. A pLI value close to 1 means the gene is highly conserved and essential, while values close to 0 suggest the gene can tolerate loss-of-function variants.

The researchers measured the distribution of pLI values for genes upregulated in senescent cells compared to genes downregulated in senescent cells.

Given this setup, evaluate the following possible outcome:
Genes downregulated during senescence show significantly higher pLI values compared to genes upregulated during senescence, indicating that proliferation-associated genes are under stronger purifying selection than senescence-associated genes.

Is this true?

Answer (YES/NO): YES